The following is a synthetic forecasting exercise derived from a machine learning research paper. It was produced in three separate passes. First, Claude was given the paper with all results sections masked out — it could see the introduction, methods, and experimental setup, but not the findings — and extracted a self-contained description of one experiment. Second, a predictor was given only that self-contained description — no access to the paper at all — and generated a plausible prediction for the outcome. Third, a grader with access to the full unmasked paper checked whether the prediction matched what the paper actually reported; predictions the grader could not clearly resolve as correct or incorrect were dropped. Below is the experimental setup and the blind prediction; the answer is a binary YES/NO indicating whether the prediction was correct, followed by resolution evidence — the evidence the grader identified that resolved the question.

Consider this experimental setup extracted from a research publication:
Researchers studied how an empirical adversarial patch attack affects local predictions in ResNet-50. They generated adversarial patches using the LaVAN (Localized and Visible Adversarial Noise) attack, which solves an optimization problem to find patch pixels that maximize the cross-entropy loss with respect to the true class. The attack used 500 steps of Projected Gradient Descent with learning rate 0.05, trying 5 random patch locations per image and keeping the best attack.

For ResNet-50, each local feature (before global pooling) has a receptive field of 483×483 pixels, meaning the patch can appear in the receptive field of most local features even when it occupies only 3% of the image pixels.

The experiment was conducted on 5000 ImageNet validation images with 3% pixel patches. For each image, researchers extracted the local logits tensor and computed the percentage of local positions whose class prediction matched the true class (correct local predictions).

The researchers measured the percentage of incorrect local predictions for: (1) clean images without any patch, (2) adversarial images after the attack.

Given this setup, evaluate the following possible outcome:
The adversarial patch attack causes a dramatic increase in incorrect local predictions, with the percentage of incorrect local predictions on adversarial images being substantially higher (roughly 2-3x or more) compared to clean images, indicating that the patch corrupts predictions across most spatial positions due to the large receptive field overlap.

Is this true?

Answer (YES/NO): NO